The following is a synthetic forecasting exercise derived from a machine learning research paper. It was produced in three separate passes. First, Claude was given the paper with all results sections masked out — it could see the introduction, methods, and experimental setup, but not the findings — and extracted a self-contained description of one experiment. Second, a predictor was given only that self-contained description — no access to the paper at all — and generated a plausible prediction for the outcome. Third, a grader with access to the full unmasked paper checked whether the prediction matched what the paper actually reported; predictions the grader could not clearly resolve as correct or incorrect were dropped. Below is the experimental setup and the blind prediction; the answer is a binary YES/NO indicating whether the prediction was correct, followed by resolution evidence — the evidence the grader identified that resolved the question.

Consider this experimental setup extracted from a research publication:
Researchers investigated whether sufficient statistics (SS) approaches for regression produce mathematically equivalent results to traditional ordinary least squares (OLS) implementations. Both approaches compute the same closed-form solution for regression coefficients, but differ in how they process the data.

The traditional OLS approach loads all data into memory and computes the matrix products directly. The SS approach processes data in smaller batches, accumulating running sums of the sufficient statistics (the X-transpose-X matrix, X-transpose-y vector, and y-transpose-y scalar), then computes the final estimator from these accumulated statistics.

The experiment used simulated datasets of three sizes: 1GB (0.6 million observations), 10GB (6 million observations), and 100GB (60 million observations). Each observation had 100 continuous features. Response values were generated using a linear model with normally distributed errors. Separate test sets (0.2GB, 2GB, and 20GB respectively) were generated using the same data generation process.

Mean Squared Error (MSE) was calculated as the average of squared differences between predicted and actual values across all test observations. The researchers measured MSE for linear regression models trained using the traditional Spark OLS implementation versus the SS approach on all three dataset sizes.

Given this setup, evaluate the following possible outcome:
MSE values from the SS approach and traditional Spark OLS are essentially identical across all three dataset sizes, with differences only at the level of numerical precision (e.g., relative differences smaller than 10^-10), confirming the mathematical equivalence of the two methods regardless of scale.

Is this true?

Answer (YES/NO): YES